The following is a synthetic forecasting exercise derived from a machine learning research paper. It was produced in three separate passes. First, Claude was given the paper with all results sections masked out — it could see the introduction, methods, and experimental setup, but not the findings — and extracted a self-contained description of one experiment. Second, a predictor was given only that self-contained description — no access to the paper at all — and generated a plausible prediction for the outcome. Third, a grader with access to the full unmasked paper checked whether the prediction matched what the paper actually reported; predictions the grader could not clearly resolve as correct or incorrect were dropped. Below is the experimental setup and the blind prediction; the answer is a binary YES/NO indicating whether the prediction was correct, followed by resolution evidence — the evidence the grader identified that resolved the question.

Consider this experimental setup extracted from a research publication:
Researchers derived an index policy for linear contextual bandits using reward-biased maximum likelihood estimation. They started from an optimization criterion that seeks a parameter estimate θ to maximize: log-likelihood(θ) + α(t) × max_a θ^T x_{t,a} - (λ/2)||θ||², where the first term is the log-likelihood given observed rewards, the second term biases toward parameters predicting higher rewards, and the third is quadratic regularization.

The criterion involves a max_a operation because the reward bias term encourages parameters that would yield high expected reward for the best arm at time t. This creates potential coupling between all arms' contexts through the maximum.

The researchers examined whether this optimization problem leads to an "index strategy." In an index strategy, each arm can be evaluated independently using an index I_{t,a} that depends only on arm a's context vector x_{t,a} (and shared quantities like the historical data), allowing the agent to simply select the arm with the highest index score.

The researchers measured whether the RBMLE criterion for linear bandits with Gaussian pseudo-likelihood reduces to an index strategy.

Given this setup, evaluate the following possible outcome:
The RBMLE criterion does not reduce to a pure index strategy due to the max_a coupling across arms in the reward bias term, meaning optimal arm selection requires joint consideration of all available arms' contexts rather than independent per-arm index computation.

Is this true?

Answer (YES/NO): NO